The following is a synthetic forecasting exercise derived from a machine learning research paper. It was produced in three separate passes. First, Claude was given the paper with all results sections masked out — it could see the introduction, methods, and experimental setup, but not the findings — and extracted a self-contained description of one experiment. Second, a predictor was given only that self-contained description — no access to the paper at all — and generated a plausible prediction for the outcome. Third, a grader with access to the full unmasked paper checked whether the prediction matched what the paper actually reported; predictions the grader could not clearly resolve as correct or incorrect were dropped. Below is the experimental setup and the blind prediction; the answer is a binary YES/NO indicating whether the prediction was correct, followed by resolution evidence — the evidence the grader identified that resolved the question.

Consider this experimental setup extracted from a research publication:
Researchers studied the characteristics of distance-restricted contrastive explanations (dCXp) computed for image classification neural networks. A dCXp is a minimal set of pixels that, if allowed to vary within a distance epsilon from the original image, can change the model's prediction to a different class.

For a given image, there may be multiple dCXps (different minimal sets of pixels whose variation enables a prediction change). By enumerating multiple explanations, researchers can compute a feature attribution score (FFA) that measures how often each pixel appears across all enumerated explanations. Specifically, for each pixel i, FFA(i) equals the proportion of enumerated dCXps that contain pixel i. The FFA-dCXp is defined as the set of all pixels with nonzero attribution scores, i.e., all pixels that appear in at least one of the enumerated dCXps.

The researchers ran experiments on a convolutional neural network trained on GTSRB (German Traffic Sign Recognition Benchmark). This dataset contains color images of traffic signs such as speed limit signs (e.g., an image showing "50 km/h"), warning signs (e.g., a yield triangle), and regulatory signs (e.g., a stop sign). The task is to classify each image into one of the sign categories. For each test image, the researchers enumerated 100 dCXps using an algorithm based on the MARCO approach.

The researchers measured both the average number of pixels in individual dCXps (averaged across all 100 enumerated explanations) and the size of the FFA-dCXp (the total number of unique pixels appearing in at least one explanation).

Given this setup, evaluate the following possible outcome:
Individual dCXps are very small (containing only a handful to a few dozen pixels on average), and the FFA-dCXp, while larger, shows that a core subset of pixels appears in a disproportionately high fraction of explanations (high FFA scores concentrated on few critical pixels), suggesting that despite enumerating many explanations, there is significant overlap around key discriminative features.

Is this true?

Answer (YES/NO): YES